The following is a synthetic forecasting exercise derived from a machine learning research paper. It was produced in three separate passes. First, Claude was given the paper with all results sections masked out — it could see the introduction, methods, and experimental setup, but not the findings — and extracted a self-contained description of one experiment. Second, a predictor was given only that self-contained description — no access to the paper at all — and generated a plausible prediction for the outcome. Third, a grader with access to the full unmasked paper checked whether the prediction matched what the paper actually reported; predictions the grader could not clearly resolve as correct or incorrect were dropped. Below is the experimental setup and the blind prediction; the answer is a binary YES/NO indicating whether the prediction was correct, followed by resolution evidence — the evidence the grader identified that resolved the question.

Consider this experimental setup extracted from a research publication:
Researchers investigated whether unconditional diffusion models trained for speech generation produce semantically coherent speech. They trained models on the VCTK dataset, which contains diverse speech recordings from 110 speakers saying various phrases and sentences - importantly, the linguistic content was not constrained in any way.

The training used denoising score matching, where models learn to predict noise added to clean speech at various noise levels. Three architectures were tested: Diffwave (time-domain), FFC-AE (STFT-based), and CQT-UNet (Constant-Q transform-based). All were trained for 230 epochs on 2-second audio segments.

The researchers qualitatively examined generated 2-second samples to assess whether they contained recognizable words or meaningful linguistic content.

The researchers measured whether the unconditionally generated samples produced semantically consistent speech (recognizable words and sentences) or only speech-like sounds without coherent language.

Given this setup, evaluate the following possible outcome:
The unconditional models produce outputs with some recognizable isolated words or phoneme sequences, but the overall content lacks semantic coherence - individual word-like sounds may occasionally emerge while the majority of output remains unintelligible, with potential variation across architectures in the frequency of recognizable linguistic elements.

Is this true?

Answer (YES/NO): NO